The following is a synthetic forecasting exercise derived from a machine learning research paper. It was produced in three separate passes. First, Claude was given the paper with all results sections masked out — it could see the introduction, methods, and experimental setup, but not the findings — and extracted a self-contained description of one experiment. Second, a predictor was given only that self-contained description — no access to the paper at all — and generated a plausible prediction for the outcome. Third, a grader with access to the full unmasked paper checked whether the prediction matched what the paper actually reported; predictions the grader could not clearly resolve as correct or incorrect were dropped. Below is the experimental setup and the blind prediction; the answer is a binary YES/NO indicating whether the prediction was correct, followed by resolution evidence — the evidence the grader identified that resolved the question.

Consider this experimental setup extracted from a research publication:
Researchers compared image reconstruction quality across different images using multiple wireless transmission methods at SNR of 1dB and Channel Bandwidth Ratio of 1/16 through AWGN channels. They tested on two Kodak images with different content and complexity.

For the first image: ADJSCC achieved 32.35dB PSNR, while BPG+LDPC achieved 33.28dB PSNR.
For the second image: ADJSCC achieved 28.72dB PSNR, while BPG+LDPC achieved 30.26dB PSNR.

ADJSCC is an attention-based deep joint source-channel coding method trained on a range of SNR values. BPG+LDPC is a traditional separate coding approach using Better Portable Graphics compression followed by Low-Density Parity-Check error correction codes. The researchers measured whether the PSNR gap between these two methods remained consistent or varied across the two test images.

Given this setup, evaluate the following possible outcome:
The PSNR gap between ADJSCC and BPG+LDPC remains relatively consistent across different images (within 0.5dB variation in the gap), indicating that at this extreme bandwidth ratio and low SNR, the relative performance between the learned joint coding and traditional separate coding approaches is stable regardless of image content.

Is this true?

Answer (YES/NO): NO